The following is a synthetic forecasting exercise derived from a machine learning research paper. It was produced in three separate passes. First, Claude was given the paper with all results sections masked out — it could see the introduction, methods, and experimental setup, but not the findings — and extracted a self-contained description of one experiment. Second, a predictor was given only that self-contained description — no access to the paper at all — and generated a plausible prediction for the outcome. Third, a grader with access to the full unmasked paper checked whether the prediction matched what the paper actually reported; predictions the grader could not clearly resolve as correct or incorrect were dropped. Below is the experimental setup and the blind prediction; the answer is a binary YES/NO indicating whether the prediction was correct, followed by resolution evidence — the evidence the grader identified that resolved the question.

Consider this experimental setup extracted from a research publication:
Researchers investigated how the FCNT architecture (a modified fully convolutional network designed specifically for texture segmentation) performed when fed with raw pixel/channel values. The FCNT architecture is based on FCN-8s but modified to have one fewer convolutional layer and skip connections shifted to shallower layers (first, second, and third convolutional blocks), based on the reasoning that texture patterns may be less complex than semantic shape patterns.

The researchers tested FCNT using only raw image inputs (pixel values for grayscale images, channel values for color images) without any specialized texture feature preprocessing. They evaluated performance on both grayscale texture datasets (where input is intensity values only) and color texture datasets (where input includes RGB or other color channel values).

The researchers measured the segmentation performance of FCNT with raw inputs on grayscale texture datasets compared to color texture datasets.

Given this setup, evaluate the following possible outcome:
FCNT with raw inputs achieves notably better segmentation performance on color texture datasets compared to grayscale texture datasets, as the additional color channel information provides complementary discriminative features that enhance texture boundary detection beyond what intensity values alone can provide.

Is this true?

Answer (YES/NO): YES